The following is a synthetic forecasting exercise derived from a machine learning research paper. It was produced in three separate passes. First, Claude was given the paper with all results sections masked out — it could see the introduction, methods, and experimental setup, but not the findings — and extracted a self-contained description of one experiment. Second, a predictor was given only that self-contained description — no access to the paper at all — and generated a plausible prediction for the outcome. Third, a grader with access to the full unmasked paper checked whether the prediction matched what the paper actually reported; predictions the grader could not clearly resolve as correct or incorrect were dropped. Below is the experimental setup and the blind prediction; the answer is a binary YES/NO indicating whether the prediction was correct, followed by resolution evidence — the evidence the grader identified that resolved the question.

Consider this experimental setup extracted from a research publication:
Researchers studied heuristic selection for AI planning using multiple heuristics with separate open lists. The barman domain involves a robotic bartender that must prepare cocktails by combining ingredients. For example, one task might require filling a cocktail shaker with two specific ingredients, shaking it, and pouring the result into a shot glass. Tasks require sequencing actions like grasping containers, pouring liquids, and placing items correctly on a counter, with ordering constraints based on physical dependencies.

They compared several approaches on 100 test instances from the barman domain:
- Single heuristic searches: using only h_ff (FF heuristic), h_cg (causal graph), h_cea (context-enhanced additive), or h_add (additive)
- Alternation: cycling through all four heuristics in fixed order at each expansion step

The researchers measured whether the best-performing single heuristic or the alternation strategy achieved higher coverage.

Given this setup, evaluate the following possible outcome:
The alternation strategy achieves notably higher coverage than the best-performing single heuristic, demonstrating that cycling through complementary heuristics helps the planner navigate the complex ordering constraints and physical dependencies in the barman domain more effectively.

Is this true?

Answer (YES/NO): YES